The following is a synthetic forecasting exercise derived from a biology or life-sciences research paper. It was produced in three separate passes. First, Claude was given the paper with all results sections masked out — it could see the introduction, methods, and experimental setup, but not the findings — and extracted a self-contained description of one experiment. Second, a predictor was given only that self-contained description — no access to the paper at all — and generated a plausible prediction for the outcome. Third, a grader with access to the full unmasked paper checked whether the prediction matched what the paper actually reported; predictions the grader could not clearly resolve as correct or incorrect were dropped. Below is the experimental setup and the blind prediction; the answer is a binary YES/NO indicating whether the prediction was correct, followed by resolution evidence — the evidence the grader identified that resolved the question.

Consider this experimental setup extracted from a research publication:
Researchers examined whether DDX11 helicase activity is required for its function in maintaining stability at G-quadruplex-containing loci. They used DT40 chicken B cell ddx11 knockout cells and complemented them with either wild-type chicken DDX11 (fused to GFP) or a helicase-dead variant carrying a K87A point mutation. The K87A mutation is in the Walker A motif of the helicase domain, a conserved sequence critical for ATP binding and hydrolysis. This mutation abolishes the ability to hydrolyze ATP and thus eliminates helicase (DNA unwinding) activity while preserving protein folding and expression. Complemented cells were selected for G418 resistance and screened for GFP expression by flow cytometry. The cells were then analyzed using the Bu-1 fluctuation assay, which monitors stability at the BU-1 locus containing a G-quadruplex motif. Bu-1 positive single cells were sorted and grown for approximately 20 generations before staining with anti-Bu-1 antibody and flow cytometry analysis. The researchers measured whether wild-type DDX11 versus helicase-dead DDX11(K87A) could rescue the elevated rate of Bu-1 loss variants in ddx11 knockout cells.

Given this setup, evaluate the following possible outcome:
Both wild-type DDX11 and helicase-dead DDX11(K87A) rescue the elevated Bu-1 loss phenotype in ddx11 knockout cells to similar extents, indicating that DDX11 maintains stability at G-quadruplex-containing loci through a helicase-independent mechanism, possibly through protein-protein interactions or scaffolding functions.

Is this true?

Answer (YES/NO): NO